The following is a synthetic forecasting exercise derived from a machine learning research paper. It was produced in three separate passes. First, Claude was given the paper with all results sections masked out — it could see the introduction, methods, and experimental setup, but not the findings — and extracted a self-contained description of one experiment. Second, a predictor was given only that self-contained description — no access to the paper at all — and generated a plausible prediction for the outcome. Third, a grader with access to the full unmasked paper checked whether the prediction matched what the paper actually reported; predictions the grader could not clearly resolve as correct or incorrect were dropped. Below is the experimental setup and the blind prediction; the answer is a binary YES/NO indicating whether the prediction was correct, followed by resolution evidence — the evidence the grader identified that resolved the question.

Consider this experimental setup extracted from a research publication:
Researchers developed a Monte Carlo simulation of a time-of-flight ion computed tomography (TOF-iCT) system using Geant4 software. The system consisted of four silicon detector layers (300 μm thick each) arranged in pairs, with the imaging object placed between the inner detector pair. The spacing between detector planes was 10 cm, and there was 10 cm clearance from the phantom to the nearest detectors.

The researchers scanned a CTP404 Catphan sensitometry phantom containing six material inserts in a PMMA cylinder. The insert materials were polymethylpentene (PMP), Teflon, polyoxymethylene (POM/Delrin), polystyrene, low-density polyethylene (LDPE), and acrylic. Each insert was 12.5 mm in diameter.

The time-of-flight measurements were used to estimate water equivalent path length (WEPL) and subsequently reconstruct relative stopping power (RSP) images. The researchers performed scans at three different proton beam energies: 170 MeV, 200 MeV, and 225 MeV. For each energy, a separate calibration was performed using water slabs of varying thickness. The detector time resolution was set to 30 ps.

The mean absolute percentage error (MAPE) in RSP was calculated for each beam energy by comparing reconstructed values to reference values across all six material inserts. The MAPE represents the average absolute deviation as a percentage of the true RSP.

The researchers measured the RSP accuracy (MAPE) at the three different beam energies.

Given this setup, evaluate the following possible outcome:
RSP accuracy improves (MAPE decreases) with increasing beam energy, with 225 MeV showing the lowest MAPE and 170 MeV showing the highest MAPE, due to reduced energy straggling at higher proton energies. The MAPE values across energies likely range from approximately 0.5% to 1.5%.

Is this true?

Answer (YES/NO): NO